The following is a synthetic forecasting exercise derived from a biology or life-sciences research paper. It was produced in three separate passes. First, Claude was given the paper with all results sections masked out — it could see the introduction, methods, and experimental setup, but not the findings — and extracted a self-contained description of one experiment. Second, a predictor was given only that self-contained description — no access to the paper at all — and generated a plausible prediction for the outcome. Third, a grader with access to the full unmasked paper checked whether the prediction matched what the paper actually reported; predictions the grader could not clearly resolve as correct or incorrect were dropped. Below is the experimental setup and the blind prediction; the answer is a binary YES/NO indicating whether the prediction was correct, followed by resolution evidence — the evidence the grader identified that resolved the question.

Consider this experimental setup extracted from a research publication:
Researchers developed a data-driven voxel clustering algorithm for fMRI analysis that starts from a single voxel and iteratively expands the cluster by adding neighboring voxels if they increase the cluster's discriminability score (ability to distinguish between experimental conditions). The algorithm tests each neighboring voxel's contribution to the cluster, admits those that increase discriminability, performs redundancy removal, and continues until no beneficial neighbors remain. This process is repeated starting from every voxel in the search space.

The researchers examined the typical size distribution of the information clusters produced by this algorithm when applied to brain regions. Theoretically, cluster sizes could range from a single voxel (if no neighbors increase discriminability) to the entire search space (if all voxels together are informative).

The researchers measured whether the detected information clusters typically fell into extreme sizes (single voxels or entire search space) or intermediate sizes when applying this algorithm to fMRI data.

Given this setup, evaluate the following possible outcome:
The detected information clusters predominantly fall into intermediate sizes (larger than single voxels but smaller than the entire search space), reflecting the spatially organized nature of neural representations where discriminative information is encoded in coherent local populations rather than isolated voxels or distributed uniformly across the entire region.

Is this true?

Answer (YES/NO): YES